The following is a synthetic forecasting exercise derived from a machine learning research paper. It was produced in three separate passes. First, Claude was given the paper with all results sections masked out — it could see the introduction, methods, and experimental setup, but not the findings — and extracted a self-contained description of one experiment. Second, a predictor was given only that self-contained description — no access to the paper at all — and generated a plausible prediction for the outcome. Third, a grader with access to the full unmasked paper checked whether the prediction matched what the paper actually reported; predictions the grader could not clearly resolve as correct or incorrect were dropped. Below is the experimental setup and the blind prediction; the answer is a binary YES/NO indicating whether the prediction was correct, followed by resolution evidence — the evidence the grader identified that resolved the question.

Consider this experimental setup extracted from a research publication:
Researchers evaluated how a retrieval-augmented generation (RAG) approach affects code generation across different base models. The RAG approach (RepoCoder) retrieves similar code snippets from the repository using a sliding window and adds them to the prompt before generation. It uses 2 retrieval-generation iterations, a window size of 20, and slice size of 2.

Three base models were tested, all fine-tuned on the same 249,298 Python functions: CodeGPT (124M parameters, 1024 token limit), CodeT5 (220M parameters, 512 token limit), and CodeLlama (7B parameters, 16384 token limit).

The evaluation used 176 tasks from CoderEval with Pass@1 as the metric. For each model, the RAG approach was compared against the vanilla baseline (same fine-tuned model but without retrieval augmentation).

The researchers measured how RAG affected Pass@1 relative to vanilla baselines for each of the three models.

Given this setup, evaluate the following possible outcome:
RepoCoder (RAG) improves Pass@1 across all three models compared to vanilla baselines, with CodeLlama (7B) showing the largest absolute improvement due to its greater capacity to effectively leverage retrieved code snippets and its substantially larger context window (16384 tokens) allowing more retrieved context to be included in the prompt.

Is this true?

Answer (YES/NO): NO